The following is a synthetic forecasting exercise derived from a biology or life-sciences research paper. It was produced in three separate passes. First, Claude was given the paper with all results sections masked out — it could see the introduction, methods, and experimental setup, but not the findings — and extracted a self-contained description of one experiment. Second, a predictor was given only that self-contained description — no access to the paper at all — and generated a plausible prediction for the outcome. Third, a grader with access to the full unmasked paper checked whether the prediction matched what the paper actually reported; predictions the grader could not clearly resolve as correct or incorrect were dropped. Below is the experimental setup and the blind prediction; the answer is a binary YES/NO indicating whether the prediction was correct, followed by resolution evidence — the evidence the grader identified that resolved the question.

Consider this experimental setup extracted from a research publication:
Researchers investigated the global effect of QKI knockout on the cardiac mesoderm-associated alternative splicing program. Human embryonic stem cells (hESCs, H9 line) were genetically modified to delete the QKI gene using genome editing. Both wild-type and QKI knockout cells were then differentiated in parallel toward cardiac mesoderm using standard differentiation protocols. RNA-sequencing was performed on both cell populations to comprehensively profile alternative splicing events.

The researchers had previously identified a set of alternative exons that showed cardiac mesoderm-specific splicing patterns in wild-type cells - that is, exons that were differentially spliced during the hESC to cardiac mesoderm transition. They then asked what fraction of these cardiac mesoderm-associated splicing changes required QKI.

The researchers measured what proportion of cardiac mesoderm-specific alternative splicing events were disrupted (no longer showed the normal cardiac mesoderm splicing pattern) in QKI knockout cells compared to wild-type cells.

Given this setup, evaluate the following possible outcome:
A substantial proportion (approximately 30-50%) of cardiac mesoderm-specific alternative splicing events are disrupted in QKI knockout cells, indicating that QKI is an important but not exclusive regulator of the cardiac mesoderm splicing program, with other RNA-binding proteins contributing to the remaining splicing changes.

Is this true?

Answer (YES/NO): YES